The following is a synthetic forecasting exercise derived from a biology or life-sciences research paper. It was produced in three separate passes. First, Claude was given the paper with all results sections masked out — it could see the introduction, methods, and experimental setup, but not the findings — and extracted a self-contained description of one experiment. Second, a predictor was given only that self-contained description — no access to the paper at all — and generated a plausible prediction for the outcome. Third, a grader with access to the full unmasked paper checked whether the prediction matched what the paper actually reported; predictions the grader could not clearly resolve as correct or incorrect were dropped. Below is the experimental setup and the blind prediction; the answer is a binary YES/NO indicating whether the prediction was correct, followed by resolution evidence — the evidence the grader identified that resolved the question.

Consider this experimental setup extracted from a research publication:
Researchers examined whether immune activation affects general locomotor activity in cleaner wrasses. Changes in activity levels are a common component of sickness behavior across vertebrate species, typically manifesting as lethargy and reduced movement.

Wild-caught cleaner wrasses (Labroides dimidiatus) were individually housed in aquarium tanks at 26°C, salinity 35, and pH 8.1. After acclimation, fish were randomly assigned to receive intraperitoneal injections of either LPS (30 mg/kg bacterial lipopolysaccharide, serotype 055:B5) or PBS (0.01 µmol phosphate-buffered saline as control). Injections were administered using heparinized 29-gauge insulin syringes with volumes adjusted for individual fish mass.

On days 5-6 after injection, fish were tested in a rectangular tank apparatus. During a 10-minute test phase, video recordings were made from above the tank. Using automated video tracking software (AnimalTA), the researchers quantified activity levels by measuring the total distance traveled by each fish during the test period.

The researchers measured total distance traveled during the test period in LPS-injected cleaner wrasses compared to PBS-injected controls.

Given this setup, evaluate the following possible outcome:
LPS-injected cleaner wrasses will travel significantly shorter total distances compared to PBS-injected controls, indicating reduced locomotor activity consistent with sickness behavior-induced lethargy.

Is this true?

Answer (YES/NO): YES